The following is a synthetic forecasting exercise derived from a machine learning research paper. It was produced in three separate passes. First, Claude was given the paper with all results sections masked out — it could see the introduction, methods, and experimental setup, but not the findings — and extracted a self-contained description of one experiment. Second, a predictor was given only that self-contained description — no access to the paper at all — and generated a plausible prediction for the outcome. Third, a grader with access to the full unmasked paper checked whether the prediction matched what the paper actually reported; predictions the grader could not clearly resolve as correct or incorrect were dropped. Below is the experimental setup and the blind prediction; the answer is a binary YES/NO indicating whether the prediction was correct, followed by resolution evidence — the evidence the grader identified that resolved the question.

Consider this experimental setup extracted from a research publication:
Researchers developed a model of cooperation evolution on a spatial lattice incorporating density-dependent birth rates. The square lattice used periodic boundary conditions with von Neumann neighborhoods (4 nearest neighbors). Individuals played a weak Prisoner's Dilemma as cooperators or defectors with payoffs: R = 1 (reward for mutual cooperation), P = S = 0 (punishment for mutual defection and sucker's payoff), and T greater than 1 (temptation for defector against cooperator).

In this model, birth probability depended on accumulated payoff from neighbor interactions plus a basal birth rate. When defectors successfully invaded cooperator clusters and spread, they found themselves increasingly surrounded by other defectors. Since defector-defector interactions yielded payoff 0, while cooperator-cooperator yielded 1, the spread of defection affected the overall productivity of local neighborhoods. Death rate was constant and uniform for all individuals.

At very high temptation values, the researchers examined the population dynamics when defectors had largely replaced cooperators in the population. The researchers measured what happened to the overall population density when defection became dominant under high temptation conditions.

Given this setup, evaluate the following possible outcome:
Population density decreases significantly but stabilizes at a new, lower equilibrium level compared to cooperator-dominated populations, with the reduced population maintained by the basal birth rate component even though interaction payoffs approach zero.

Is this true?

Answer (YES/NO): YES